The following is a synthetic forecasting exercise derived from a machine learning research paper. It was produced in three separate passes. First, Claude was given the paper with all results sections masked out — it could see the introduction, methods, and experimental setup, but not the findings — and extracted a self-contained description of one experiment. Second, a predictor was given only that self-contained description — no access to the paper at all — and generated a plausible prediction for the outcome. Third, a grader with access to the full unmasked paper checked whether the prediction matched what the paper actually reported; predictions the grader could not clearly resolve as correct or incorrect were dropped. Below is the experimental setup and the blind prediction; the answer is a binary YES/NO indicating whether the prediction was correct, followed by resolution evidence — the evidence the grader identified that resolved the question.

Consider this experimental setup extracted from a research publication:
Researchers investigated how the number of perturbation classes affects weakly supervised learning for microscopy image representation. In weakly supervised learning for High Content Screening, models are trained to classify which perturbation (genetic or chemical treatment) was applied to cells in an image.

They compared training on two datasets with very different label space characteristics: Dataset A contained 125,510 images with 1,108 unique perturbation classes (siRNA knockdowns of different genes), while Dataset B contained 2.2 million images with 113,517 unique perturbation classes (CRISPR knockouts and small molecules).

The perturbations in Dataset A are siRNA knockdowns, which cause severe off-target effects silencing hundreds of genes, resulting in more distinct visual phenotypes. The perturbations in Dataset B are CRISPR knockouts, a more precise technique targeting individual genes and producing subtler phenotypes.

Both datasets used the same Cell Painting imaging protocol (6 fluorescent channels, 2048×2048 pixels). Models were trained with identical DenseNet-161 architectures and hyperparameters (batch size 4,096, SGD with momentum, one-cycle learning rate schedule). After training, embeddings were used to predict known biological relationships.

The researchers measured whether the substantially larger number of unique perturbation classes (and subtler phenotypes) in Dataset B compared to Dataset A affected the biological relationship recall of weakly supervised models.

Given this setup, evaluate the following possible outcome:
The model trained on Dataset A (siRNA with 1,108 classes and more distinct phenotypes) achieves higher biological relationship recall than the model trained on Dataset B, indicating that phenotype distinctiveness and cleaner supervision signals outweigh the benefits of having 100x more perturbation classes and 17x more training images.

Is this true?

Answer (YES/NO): YES